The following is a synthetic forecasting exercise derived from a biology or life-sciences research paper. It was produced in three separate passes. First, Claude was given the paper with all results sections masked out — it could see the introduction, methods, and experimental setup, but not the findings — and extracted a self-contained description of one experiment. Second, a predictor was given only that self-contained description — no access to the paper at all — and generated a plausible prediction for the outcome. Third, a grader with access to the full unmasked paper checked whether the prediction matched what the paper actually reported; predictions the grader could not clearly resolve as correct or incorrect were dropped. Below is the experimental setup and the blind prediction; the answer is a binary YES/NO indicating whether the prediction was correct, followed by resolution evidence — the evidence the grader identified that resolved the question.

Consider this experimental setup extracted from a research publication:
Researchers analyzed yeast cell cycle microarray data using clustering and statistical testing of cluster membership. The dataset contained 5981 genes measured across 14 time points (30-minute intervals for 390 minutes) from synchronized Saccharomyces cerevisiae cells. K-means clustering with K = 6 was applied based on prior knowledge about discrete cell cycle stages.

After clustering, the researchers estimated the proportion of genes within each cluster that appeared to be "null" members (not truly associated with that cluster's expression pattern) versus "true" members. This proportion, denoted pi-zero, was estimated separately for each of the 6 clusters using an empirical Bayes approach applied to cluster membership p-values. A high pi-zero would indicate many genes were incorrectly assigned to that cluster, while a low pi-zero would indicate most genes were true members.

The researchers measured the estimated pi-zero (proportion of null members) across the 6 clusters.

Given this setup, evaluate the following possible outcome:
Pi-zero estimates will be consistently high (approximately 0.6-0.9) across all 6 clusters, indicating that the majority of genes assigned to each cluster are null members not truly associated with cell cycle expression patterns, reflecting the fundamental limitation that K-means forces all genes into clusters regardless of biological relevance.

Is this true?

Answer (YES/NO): NO